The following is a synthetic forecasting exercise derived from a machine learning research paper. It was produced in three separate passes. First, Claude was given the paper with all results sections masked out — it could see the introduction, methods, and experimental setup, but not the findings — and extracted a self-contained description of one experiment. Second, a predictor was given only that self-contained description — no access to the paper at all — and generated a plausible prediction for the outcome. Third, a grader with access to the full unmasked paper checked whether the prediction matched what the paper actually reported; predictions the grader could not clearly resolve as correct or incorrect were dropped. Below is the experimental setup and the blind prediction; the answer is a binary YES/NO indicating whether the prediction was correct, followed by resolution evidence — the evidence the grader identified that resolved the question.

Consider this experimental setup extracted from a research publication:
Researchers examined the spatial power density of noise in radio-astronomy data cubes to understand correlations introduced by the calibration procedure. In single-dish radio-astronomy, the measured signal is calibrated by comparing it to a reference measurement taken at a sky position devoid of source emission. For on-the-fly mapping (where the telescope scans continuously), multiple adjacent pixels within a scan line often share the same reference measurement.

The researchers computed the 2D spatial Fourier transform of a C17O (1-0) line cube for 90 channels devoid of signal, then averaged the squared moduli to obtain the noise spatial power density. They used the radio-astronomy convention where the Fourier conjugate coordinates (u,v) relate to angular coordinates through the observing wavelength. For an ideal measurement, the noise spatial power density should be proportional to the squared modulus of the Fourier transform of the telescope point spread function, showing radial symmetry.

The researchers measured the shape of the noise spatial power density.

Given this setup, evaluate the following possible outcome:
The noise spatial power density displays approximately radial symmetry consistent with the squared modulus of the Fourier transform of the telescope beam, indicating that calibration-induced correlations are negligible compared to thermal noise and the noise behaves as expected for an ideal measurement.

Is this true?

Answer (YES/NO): NO